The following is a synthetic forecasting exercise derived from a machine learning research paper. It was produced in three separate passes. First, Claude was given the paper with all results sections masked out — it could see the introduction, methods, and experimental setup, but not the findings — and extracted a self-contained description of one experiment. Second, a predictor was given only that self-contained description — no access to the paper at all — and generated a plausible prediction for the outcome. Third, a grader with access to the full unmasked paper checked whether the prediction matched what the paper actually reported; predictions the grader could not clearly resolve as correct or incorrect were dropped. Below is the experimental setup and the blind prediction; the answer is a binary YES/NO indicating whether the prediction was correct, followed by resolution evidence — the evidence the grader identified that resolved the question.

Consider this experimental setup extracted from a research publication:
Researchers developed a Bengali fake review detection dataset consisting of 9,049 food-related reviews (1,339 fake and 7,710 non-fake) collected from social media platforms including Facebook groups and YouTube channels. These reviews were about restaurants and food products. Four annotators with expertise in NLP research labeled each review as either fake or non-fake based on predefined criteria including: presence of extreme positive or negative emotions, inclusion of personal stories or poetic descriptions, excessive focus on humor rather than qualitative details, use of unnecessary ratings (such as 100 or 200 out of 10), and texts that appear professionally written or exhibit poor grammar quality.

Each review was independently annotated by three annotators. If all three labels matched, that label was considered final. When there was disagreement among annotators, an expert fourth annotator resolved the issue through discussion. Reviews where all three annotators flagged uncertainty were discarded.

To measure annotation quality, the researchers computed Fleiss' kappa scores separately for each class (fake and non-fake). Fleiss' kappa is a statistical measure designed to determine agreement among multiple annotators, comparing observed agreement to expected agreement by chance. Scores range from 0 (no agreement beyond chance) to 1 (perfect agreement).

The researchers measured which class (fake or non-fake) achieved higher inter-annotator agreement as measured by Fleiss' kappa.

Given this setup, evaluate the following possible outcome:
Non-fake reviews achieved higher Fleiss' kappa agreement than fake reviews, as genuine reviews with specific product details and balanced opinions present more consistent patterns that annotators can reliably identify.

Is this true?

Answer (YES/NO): NO